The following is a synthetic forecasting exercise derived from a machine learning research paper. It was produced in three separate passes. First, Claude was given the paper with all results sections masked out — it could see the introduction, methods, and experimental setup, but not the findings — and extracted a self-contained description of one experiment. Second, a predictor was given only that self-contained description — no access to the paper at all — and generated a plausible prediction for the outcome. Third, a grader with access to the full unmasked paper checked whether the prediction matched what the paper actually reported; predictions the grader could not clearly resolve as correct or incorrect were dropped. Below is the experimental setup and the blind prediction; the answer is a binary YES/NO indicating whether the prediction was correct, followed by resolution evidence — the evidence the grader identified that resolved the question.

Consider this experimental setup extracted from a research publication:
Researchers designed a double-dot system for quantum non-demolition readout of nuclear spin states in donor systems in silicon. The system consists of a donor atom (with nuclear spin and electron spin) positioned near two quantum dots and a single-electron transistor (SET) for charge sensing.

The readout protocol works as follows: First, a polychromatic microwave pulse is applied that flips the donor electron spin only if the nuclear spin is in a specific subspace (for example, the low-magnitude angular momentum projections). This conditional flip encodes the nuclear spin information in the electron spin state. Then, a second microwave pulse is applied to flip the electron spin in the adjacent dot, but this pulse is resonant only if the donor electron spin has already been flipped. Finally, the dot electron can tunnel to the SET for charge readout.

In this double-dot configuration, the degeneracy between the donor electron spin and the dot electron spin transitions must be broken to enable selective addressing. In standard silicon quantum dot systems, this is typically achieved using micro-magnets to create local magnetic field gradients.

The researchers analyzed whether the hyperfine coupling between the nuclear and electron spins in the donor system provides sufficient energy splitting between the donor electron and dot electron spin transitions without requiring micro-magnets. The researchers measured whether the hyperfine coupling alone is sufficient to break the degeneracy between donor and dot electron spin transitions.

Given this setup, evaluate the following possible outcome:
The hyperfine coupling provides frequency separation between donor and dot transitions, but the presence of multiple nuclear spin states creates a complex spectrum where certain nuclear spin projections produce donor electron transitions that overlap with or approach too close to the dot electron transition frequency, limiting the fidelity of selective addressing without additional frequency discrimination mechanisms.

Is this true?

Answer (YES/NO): NO